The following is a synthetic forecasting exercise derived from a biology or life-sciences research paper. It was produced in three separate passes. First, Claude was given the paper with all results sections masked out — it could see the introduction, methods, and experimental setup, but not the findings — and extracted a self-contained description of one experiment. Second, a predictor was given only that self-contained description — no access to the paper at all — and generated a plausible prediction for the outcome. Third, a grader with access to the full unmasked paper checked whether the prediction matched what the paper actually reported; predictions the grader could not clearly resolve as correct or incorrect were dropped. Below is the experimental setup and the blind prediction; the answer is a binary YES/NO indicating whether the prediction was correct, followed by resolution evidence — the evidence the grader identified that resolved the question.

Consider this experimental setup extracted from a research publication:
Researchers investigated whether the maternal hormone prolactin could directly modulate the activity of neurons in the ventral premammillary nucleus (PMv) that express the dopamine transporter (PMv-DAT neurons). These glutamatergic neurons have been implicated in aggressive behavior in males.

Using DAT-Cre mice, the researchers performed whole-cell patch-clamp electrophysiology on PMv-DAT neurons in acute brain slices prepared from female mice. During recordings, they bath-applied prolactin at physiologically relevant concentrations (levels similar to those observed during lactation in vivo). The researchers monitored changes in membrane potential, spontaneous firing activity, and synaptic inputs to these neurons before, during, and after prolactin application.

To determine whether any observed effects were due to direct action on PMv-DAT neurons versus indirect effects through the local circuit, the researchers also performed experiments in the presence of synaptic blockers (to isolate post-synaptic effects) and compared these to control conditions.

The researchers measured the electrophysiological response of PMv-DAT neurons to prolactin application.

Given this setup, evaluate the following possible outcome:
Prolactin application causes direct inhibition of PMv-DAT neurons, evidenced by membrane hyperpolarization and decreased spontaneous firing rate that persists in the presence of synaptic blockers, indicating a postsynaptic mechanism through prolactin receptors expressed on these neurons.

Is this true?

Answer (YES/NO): NO